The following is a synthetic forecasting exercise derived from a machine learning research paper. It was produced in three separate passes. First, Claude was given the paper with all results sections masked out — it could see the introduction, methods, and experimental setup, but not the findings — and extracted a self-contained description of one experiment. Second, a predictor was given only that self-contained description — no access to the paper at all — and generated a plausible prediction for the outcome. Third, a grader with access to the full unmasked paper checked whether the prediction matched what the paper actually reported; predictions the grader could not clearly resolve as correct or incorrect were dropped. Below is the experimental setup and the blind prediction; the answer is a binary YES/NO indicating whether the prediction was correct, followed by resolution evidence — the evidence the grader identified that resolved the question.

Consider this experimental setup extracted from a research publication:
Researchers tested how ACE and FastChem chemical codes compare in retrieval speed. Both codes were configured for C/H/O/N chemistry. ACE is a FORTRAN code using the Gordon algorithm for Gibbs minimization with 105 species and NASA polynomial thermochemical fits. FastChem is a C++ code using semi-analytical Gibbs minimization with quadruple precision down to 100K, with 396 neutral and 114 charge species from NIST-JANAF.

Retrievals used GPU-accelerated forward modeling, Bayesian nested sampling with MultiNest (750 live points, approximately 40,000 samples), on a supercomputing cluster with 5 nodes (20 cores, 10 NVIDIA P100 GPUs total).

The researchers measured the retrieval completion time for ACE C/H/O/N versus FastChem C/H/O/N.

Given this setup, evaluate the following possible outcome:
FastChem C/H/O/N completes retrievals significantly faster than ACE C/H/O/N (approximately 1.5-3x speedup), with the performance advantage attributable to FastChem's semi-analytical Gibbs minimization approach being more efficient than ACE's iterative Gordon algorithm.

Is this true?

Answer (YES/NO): NO